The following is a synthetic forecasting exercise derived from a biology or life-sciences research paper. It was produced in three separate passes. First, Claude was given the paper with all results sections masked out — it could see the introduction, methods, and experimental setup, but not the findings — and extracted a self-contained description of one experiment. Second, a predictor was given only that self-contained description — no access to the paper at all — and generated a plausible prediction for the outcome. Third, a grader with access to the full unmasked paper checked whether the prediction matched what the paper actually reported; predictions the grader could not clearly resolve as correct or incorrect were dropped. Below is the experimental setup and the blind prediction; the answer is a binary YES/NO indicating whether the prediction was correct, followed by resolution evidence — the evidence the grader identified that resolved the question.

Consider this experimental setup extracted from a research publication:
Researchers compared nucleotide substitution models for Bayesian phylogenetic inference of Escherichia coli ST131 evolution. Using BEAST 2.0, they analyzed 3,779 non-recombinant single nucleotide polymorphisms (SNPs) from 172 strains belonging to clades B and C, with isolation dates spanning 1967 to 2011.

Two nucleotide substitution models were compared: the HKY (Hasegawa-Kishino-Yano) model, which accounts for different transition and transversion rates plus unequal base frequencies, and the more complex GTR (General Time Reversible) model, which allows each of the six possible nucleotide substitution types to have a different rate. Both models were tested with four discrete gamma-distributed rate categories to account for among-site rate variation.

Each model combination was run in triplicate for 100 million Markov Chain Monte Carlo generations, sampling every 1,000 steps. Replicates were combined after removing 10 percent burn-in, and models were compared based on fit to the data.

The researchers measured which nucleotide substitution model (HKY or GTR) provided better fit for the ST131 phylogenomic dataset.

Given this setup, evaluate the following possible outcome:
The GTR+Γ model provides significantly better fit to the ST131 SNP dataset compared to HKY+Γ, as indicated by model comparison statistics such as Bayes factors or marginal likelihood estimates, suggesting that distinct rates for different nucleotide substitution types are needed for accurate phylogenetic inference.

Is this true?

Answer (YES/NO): YES